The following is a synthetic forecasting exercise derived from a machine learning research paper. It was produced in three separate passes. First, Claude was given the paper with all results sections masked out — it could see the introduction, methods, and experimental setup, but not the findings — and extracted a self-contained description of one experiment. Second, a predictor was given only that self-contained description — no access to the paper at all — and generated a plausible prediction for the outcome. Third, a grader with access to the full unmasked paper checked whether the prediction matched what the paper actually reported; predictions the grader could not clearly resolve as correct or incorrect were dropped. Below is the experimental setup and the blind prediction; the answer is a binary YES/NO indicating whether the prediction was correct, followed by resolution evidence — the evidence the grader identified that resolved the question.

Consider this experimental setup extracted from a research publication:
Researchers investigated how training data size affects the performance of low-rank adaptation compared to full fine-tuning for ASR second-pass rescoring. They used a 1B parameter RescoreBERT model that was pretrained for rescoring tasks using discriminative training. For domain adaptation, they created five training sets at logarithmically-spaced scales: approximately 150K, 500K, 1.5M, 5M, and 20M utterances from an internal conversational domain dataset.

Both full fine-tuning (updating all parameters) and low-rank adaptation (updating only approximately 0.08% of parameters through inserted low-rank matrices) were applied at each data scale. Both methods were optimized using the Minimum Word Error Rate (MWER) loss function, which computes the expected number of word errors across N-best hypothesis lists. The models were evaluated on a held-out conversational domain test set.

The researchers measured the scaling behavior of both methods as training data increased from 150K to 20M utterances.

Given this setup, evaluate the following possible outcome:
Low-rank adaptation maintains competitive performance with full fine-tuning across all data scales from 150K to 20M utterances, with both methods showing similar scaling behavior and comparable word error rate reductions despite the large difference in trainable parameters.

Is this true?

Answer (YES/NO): NO